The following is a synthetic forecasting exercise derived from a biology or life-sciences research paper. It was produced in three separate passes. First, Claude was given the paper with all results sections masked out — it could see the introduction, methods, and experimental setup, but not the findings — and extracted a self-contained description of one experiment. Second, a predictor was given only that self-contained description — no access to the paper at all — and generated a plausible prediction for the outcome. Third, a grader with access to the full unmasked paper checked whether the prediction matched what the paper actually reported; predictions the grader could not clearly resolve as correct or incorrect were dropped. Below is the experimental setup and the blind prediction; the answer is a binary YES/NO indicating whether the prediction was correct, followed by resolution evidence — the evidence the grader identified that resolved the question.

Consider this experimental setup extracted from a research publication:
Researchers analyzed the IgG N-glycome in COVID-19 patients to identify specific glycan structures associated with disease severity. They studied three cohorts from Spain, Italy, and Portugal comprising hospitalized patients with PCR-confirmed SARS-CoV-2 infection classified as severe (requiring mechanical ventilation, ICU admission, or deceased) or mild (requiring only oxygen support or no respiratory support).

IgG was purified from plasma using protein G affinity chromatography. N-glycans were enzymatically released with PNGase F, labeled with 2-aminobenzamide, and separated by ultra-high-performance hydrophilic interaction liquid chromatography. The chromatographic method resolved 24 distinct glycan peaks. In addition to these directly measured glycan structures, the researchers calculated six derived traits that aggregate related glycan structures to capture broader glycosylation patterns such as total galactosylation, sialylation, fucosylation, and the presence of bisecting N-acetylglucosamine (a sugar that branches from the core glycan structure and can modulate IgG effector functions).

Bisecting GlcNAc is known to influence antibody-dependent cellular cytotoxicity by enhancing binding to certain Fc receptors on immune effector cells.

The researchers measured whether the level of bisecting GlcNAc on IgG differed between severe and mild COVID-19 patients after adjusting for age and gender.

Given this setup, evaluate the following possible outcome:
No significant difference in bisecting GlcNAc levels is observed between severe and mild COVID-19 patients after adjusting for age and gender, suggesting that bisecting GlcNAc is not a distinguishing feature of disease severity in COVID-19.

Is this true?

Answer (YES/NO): NO